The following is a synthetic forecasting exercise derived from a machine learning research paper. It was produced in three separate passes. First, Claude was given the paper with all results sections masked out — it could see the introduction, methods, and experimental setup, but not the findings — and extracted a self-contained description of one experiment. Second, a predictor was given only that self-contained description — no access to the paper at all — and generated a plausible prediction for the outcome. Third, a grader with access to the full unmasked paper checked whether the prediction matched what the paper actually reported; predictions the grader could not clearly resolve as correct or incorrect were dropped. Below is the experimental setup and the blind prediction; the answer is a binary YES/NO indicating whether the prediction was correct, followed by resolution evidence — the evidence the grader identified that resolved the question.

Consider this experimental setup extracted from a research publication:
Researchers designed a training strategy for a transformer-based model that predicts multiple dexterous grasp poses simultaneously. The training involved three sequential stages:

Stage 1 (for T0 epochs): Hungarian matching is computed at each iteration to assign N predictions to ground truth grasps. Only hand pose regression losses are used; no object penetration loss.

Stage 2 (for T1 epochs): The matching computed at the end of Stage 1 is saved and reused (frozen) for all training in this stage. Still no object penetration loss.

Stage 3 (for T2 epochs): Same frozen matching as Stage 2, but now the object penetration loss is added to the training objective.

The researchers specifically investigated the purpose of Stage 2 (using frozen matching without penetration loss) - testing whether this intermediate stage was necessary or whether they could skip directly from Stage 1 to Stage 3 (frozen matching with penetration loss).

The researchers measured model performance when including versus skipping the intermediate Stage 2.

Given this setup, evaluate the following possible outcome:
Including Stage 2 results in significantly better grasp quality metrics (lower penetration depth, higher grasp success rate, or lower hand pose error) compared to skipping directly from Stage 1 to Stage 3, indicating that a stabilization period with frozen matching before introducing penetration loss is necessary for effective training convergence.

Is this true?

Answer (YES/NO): NO